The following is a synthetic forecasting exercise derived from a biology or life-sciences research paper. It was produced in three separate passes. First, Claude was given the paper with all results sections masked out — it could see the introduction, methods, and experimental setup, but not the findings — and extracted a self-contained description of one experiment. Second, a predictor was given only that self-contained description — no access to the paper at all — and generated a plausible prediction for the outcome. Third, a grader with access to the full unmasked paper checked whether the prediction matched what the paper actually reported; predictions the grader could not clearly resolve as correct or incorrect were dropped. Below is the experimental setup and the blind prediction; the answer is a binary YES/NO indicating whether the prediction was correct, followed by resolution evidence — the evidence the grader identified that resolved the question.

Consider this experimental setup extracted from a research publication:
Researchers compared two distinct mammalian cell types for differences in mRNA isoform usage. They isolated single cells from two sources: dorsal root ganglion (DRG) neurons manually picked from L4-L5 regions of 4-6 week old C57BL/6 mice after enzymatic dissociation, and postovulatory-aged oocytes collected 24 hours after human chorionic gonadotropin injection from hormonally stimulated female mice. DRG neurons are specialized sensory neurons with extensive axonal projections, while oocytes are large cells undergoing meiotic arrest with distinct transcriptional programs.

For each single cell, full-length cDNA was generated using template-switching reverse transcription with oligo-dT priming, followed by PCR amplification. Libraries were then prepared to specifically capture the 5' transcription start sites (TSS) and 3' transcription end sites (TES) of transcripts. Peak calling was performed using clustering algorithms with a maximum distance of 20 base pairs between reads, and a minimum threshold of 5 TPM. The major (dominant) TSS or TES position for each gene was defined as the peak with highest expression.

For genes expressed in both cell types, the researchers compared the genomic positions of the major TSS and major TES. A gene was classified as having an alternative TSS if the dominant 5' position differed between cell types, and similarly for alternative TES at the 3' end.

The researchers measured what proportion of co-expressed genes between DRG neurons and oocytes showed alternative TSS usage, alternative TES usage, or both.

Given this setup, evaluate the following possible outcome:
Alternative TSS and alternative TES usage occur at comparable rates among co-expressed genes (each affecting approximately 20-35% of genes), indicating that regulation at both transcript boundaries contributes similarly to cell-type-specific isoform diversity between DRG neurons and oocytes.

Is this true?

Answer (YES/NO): NO